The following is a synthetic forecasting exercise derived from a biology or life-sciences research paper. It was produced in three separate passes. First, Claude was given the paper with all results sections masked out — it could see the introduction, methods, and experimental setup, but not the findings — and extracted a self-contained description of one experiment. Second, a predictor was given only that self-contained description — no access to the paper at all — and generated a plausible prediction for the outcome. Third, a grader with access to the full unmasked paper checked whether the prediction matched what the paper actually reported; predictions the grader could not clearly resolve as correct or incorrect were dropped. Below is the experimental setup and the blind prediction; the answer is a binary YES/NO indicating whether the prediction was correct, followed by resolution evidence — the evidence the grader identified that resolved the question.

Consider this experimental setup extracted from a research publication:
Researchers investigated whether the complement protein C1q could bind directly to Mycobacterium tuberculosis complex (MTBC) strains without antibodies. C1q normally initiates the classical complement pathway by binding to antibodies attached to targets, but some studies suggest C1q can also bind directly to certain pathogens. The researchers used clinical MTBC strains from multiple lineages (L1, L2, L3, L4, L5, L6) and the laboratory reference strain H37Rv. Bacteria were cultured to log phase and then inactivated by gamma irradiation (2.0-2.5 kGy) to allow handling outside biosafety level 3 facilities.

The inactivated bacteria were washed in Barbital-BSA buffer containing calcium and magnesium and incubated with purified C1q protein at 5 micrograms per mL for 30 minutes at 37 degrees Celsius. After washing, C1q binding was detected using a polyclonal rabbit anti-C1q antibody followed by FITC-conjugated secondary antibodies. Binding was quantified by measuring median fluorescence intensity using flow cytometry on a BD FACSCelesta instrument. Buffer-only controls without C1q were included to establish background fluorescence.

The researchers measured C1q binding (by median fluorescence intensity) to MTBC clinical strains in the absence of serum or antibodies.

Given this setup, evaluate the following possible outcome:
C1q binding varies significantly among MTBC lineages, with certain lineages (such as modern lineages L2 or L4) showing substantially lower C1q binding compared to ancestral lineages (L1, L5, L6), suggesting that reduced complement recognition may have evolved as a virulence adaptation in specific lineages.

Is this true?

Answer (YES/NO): NO